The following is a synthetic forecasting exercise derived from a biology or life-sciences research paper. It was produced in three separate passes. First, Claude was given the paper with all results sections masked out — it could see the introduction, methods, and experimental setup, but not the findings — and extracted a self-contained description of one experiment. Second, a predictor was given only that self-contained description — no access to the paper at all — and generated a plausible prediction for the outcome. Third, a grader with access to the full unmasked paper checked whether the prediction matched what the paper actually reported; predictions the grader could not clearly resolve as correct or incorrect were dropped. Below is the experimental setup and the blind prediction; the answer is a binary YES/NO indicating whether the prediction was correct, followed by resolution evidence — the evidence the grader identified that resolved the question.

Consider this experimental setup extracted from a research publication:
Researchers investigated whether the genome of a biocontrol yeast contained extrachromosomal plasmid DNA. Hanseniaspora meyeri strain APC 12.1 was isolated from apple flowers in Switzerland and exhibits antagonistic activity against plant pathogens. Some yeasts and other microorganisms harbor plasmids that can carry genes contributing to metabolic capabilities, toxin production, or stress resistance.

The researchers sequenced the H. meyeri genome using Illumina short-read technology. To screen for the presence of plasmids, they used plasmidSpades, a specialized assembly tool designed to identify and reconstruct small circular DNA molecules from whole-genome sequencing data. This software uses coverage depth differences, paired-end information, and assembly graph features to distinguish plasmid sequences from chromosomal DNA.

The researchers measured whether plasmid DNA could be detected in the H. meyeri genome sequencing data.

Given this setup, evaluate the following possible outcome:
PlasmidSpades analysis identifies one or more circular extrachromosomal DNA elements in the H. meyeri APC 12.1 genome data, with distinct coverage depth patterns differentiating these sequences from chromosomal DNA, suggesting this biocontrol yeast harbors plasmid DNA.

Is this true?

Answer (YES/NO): NO